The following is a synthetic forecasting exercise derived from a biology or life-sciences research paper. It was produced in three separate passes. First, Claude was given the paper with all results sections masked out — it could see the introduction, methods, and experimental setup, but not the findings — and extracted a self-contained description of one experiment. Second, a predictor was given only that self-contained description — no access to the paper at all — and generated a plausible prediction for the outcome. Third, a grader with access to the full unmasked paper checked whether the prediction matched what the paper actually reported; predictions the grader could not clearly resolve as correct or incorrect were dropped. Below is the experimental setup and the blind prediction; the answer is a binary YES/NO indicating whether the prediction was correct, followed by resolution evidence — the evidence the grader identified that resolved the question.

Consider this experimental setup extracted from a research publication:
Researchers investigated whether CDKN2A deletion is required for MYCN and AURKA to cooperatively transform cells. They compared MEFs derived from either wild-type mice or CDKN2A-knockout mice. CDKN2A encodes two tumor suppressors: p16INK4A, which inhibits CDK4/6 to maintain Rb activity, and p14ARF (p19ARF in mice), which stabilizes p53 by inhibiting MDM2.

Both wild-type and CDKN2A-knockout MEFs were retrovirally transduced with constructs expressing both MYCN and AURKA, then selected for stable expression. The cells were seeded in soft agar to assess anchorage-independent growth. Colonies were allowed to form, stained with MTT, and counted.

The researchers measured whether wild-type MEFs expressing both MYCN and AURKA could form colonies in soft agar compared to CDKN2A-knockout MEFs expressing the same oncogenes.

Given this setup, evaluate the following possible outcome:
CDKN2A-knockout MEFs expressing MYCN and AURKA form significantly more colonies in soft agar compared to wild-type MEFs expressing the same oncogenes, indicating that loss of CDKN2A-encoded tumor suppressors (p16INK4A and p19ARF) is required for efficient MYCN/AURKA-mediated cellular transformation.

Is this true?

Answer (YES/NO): YES